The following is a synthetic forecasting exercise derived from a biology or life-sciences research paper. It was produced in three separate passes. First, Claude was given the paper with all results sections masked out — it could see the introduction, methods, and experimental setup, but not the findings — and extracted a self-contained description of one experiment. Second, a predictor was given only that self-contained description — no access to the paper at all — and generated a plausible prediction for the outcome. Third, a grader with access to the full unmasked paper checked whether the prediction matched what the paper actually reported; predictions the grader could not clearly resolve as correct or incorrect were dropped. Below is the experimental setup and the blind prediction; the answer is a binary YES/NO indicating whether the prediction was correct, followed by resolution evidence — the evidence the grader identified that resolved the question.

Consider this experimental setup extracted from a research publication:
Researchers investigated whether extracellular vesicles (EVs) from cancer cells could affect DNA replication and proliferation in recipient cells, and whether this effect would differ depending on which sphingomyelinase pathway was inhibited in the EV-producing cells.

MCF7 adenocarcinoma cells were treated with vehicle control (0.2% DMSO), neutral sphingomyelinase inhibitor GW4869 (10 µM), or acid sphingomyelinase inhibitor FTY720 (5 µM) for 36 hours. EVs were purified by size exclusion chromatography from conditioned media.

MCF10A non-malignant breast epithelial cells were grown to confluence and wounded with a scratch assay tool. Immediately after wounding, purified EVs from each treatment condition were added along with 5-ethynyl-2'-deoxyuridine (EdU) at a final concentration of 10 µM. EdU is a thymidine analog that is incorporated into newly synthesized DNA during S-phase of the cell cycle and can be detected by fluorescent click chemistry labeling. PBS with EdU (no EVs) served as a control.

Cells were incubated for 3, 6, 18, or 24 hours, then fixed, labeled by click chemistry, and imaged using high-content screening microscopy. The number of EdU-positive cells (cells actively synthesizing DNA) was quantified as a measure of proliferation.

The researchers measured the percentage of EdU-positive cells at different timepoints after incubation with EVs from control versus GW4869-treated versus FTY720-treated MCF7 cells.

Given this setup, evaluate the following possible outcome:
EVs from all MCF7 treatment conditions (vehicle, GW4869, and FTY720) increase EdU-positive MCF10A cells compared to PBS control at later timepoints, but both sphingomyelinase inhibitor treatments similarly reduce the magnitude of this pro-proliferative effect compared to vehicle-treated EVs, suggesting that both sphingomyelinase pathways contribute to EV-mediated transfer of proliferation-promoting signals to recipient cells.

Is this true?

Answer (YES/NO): NO